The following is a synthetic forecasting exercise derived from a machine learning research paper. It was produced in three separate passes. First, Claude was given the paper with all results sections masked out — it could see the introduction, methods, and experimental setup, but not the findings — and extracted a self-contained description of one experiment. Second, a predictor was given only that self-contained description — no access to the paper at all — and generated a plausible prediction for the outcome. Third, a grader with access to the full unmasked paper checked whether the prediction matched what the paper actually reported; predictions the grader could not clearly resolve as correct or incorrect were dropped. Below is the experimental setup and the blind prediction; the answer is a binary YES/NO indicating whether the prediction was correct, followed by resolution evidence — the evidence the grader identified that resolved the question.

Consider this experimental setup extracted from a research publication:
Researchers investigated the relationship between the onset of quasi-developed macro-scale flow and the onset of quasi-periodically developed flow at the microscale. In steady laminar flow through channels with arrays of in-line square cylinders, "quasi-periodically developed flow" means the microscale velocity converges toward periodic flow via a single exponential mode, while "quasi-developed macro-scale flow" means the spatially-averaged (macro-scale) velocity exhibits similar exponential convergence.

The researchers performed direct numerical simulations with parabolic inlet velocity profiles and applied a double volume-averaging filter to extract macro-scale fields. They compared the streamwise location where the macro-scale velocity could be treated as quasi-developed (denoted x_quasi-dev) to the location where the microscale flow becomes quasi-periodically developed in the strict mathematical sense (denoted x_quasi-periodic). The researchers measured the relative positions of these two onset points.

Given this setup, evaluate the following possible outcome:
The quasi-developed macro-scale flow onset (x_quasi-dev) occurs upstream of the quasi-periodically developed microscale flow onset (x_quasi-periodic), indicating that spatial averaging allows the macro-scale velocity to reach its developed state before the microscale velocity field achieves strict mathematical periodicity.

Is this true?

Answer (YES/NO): YES